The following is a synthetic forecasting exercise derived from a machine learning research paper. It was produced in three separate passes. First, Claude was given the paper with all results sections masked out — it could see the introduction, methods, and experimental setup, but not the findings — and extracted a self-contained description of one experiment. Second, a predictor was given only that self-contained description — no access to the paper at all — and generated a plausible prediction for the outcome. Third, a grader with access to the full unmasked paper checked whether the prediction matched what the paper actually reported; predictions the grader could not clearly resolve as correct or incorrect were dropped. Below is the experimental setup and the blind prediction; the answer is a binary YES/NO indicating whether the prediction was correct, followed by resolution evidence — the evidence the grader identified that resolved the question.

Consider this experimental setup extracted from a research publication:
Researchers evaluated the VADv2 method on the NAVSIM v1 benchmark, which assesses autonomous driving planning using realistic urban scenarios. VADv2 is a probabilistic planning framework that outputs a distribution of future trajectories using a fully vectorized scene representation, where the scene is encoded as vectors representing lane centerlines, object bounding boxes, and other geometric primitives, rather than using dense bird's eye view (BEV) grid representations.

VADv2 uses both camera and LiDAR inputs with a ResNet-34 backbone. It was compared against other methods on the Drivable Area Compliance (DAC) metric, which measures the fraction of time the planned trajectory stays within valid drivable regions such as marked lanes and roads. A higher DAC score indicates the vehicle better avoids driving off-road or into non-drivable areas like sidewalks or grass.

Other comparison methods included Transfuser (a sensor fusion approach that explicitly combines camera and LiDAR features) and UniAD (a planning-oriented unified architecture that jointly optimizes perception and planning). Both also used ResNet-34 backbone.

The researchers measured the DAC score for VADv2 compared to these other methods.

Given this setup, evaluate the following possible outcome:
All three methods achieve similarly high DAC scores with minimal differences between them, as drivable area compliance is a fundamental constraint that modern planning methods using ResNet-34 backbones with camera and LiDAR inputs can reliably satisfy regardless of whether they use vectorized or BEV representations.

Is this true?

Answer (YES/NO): NO